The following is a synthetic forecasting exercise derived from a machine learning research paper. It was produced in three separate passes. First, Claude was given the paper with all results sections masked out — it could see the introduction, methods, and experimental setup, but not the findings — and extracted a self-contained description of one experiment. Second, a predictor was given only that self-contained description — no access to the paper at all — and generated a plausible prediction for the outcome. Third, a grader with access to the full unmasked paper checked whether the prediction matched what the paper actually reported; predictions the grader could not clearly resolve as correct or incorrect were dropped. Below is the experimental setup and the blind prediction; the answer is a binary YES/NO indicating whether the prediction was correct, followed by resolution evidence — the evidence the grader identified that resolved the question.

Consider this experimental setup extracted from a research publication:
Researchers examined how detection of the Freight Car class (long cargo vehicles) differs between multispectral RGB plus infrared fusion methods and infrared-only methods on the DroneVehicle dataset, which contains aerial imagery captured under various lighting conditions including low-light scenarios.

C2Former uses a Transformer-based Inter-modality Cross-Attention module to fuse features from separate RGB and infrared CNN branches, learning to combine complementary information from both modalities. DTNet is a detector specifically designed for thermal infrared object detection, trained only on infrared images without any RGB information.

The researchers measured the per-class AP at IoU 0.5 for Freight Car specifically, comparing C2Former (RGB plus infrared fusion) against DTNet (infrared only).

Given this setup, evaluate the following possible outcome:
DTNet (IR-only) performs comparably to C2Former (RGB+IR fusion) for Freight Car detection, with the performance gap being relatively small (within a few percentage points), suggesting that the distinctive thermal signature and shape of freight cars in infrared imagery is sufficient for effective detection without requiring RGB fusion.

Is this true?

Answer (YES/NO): NO